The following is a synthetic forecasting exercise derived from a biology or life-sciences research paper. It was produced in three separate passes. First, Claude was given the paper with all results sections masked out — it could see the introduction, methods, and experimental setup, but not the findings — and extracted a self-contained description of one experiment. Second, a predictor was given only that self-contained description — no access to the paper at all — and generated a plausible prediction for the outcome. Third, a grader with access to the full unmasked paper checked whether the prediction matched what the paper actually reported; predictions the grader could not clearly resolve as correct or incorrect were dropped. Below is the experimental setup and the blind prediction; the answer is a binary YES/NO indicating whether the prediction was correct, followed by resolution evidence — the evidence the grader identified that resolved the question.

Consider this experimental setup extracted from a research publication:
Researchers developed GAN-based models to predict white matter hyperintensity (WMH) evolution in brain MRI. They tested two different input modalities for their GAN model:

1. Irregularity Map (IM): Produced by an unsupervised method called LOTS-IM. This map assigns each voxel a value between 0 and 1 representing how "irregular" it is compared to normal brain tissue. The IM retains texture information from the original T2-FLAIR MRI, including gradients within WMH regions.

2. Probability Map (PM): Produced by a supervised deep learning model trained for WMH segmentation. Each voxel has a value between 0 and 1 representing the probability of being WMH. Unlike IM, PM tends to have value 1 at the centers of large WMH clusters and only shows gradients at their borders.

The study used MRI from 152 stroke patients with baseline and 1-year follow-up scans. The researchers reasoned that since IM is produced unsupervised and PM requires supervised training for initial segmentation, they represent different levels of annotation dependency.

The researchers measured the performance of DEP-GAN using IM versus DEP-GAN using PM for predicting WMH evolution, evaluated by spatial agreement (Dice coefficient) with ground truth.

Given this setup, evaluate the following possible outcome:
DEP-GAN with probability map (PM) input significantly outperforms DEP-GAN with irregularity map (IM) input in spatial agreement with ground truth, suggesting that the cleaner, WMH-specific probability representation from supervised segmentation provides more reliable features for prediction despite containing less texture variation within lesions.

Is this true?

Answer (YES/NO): YES